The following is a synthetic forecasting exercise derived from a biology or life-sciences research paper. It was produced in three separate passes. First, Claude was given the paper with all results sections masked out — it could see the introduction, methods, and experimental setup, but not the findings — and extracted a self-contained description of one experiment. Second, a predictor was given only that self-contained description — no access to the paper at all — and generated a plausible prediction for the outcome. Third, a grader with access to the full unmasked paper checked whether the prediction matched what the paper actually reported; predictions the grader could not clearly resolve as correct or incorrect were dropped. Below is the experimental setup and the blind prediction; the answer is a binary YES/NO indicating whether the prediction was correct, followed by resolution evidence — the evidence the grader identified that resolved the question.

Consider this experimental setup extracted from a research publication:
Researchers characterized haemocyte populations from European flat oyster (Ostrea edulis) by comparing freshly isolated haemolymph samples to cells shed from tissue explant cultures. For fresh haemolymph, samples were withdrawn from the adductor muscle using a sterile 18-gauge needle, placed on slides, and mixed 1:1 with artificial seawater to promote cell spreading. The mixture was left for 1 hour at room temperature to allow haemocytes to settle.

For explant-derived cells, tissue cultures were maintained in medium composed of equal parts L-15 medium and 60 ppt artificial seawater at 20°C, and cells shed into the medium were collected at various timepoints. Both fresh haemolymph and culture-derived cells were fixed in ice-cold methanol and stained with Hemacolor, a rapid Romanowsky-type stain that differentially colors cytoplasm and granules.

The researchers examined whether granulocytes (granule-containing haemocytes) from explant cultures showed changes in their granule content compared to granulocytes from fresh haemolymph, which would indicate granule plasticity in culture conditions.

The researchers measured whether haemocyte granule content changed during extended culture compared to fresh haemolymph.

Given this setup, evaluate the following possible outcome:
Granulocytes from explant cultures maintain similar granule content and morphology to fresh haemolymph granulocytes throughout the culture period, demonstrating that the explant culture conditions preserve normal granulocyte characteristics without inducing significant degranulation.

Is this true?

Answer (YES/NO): NO